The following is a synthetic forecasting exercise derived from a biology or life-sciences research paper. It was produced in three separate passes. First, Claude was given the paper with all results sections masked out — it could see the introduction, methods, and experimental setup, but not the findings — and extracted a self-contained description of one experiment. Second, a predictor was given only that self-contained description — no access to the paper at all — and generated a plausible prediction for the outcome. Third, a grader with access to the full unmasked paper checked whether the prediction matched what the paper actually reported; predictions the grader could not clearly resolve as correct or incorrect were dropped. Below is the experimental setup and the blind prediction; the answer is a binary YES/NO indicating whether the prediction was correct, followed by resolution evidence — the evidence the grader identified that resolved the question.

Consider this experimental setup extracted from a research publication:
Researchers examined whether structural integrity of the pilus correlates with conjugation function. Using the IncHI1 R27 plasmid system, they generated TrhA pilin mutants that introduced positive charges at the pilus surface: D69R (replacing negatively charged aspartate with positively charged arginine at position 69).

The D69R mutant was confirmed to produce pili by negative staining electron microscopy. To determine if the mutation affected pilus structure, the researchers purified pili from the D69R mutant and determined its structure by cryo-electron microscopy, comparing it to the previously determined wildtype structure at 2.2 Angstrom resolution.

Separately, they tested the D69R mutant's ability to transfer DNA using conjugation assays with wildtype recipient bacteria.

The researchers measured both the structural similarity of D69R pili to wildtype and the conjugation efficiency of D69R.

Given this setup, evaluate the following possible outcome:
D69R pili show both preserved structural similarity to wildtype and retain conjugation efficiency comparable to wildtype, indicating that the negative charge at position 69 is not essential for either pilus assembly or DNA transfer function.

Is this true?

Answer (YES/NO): NO